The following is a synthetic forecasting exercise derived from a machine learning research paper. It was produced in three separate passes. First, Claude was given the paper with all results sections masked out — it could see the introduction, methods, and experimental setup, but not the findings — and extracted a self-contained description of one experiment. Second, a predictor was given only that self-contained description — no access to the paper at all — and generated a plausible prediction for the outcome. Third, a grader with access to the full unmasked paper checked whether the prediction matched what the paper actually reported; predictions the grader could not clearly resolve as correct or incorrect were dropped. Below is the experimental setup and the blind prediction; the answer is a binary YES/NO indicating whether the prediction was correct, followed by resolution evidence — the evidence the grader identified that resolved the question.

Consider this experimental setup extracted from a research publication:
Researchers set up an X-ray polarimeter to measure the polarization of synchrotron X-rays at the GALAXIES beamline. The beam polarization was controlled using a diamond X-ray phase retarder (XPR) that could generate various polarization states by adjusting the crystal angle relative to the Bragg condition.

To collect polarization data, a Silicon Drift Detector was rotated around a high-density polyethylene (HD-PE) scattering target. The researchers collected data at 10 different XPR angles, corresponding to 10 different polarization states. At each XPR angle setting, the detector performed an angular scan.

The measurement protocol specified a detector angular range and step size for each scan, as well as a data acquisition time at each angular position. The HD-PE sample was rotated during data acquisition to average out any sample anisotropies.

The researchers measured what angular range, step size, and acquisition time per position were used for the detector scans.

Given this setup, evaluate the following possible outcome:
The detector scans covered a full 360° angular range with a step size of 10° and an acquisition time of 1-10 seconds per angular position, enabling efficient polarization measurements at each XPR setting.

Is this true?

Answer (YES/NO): NO